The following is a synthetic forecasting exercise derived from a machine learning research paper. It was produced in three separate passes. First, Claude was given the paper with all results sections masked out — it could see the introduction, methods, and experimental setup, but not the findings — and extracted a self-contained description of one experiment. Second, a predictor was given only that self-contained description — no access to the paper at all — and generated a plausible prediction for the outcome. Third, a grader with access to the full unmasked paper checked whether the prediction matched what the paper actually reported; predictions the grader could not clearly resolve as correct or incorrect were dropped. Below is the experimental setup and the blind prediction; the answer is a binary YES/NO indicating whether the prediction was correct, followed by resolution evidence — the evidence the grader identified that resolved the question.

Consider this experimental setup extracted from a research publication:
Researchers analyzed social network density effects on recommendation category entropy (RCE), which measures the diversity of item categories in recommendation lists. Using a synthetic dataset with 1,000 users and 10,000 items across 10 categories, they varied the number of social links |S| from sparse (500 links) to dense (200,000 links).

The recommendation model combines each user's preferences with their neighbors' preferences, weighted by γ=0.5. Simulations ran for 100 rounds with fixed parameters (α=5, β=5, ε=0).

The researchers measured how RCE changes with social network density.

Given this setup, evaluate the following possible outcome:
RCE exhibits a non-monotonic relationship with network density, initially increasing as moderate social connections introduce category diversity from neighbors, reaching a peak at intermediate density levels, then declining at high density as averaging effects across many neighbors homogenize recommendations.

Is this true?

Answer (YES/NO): NO